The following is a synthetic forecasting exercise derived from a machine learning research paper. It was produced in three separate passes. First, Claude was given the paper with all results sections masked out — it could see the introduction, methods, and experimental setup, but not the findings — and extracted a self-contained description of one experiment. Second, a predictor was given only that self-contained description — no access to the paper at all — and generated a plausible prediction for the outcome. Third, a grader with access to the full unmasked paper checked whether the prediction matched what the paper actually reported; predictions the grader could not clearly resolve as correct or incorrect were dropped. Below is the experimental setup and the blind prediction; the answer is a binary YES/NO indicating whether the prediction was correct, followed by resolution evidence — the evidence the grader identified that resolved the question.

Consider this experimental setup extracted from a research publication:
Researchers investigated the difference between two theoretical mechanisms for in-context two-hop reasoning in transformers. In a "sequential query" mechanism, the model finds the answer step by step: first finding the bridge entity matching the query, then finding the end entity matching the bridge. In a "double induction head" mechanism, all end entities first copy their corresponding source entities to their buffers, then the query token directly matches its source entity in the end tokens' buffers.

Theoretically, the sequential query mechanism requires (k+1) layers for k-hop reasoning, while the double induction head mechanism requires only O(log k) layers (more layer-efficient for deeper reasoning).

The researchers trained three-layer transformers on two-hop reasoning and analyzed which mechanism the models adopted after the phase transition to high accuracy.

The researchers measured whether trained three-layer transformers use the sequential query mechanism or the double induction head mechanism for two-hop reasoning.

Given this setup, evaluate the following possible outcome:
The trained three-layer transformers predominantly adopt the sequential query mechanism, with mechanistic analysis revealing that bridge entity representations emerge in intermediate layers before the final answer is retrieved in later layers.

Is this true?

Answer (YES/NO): YES